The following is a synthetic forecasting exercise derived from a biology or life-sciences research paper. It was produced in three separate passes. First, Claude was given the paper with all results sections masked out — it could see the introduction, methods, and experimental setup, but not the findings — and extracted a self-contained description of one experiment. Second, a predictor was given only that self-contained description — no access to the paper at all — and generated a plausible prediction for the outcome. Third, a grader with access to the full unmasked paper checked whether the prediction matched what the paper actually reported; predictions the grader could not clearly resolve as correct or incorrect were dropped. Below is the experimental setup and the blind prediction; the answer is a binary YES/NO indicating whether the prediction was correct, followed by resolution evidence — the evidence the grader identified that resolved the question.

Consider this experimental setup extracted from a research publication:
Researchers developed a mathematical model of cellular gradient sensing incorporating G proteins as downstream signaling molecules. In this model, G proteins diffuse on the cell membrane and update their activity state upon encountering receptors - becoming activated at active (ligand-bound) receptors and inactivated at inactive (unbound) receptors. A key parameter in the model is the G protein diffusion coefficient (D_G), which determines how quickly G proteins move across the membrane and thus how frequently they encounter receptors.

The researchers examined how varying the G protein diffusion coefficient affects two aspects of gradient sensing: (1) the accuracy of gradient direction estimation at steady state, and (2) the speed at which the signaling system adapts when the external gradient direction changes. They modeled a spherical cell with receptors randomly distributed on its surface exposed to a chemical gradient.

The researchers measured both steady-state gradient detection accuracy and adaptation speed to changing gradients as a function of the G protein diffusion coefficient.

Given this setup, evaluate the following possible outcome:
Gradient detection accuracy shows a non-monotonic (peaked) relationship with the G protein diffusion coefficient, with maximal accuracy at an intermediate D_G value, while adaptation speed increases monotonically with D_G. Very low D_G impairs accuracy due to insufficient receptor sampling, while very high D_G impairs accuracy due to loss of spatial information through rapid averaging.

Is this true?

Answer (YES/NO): NO